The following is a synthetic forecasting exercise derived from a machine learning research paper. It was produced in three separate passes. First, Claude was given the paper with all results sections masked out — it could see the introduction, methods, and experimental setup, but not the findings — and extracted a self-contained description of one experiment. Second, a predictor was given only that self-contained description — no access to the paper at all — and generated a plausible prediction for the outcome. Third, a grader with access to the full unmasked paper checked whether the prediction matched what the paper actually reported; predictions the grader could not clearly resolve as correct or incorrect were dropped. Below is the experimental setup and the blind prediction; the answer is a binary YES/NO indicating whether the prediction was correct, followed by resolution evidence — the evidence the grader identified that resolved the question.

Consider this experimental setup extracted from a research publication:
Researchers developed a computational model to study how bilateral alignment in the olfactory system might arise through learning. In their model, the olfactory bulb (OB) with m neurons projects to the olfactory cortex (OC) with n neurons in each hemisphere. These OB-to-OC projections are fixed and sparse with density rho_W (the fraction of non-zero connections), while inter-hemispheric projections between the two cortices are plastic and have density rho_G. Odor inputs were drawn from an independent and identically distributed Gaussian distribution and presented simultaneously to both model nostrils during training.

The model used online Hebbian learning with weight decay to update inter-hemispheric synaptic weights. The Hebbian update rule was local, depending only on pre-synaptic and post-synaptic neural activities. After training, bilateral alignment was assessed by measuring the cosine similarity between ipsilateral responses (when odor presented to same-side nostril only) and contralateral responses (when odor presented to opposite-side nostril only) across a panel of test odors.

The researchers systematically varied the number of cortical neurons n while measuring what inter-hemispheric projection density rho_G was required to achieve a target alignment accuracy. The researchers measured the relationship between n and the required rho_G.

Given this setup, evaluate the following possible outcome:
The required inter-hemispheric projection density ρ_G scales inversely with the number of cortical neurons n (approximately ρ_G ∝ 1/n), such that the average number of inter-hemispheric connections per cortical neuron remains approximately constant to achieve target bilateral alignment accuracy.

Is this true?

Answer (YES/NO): YES